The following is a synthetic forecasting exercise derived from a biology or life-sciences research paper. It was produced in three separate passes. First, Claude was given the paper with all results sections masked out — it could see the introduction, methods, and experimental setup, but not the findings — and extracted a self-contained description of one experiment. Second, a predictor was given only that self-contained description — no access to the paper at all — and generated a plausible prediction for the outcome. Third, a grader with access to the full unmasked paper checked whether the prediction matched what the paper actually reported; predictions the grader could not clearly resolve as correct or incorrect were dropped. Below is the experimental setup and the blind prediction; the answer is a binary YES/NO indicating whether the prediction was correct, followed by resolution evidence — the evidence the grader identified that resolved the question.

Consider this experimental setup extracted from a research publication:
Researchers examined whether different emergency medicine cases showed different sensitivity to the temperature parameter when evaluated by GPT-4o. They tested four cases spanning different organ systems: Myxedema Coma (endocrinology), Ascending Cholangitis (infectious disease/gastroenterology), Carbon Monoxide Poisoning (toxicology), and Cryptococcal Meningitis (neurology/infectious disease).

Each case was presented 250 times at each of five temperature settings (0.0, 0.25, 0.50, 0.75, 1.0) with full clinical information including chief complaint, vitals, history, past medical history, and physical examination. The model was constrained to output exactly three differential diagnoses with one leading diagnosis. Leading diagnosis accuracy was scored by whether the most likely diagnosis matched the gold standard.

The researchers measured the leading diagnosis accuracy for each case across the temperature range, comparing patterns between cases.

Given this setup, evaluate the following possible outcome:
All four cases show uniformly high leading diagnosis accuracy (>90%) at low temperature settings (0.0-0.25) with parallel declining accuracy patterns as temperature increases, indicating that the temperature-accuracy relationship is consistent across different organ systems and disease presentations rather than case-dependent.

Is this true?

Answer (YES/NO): NO